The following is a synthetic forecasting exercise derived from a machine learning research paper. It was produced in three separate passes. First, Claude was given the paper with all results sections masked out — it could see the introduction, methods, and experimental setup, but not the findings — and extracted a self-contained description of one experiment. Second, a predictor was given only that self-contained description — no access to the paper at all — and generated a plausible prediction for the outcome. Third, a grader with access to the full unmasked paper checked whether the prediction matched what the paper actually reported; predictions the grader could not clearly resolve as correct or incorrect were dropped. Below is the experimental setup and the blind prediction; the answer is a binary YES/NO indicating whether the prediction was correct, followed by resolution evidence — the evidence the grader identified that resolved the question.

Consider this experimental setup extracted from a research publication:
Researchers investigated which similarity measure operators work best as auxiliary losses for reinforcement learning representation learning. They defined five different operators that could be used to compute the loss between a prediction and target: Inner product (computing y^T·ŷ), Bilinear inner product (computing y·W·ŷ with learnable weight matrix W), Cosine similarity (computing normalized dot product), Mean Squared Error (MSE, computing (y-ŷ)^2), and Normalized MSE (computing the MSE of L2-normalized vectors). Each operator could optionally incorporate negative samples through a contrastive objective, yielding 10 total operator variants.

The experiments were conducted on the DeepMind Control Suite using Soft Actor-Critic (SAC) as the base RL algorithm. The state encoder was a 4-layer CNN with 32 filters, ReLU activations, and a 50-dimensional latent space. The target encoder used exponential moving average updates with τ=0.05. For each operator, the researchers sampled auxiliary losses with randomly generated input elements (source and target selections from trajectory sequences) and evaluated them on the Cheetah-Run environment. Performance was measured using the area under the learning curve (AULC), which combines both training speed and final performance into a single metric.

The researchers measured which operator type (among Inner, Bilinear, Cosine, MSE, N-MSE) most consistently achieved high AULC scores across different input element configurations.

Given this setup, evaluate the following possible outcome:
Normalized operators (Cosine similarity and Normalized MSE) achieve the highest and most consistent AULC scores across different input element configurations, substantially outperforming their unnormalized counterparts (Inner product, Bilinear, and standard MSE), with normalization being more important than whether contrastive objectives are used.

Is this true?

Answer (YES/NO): NO